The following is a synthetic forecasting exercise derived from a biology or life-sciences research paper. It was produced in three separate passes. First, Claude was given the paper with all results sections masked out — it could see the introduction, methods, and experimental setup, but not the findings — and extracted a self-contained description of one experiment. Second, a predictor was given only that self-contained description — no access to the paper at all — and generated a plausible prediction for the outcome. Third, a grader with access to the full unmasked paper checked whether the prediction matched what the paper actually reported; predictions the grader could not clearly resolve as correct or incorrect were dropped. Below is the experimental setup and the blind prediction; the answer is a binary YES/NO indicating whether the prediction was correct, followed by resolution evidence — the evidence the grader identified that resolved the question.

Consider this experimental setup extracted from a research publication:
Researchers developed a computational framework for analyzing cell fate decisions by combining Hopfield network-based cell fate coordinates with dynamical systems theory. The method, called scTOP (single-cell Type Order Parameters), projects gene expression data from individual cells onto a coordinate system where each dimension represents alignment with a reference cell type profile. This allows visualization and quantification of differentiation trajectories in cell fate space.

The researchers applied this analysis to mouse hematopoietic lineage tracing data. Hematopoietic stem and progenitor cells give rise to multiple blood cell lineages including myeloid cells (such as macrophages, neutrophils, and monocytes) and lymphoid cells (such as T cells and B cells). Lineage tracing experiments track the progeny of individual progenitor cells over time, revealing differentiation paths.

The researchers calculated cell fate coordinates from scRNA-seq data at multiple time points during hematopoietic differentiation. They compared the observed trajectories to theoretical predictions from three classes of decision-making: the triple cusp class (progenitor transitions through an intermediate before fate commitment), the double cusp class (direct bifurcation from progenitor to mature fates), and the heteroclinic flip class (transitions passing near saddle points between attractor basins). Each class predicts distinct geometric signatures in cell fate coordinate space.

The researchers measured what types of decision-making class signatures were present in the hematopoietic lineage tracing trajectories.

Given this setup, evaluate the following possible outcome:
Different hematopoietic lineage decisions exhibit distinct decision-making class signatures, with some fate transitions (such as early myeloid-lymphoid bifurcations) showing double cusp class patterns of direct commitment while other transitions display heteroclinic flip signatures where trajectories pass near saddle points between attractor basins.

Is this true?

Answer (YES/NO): YES